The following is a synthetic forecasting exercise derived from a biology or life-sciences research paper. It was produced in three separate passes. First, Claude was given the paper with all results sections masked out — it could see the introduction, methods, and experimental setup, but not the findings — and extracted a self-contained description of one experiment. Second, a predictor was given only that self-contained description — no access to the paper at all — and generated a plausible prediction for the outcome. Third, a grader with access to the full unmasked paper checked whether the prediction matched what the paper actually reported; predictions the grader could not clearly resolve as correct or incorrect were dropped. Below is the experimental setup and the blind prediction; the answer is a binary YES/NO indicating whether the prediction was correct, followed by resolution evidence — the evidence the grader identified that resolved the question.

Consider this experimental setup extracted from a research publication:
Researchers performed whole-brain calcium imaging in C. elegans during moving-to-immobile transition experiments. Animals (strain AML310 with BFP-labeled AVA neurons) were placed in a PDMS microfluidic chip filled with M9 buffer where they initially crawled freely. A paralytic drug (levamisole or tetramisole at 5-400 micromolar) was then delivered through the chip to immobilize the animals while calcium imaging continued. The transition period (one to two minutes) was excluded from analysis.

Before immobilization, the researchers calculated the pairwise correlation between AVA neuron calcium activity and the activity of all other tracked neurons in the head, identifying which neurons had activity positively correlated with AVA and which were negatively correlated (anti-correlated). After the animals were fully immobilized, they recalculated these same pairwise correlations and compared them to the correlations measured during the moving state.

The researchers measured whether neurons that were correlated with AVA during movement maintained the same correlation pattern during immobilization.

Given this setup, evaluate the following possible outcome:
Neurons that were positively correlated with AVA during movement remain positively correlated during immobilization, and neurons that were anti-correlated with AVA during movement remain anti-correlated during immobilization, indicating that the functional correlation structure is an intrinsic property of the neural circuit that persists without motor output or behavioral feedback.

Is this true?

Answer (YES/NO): NO